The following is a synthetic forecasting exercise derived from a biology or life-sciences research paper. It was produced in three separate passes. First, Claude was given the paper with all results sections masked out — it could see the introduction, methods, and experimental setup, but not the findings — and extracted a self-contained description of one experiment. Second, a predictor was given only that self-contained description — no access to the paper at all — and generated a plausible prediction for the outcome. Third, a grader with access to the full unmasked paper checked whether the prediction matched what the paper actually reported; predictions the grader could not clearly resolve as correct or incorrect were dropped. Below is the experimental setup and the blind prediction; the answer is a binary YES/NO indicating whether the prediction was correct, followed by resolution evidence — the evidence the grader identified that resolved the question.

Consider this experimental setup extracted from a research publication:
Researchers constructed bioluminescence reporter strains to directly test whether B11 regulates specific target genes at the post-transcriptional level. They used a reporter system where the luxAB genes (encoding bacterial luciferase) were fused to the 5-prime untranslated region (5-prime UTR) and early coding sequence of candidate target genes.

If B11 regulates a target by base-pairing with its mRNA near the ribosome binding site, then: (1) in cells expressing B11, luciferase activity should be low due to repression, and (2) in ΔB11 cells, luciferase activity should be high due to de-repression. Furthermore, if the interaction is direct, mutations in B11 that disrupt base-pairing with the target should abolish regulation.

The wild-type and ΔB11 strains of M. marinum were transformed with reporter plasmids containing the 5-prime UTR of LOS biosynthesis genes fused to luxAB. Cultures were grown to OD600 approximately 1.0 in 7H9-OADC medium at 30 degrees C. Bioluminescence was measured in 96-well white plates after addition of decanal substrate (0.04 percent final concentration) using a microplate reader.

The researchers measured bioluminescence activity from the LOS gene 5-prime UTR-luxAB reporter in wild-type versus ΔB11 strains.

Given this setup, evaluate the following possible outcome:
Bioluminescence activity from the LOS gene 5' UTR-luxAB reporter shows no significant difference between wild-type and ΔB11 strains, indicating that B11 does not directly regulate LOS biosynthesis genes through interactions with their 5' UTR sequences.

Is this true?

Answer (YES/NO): NO